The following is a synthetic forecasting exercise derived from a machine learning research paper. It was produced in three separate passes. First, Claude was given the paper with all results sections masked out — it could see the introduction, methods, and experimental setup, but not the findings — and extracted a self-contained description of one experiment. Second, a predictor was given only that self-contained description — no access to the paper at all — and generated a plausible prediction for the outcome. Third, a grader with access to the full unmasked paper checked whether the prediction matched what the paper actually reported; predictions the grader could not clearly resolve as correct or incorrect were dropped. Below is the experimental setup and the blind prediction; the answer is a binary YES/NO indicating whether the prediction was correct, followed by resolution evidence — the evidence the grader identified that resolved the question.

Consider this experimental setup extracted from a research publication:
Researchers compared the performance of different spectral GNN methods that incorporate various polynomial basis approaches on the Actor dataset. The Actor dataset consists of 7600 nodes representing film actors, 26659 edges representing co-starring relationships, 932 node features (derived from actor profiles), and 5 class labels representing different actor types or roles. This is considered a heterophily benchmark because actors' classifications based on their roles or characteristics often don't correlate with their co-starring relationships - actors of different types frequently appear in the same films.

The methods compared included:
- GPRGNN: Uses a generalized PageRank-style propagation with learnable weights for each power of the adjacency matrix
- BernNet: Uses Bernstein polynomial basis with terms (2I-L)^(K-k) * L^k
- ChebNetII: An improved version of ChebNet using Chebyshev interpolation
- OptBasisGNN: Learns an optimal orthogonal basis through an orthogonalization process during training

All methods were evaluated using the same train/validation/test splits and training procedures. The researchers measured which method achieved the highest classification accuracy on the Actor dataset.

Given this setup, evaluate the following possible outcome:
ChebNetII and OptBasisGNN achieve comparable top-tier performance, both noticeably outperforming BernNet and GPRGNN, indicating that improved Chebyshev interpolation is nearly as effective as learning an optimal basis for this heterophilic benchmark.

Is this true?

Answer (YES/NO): NO